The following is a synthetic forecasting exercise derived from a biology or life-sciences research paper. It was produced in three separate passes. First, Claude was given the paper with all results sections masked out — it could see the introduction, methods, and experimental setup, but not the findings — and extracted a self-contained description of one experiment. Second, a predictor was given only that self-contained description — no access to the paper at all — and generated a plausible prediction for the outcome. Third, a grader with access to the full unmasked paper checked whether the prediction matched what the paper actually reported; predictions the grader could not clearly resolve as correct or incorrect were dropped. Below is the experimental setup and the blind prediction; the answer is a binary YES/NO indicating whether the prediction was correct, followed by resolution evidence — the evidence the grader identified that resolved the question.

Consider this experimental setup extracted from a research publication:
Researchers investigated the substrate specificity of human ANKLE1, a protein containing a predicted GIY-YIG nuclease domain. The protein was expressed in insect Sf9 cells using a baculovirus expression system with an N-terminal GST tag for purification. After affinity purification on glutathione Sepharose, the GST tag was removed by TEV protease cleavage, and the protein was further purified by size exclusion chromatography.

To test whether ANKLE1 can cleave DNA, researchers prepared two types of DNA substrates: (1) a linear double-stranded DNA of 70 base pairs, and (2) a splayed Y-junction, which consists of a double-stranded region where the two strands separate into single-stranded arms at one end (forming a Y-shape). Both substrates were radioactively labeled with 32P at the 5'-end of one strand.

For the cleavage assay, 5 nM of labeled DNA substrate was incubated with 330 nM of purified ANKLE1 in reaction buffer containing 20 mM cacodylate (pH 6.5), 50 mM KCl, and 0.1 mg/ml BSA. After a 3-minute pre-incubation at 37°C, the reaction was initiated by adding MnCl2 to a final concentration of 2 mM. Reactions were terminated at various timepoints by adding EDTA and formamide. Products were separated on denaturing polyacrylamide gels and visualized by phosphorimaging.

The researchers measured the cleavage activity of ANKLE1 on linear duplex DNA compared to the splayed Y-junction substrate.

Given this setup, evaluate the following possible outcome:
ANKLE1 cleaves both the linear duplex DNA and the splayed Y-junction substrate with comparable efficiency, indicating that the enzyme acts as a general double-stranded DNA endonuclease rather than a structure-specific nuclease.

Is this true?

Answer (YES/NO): NO